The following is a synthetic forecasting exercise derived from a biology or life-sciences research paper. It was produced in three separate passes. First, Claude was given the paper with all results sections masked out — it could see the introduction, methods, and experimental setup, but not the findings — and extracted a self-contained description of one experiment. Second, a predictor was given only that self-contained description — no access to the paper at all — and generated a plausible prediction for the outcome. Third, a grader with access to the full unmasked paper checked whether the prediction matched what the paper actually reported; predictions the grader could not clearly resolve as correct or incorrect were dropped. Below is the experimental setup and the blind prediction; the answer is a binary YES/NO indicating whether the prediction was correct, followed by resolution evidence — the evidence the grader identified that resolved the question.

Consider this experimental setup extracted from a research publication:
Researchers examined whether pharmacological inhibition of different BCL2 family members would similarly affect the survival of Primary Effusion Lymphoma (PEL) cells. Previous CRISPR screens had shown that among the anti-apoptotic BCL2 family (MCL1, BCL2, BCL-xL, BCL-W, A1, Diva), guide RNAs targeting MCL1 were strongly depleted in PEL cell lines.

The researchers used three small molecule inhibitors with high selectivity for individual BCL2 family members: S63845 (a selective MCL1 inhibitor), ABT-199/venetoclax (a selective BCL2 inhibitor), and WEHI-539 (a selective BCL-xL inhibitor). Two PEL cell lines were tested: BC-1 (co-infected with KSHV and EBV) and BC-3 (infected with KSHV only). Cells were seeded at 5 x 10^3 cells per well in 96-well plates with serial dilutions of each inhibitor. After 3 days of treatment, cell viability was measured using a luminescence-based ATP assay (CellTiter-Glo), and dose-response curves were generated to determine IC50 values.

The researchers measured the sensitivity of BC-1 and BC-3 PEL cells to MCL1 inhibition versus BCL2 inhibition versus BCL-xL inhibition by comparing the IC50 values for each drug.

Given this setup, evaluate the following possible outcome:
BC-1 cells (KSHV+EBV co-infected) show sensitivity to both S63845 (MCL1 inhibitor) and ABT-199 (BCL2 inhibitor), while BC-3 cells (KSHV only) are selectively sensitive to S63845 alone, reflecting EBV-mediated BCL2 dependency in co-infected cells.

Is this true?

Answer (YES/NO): NO